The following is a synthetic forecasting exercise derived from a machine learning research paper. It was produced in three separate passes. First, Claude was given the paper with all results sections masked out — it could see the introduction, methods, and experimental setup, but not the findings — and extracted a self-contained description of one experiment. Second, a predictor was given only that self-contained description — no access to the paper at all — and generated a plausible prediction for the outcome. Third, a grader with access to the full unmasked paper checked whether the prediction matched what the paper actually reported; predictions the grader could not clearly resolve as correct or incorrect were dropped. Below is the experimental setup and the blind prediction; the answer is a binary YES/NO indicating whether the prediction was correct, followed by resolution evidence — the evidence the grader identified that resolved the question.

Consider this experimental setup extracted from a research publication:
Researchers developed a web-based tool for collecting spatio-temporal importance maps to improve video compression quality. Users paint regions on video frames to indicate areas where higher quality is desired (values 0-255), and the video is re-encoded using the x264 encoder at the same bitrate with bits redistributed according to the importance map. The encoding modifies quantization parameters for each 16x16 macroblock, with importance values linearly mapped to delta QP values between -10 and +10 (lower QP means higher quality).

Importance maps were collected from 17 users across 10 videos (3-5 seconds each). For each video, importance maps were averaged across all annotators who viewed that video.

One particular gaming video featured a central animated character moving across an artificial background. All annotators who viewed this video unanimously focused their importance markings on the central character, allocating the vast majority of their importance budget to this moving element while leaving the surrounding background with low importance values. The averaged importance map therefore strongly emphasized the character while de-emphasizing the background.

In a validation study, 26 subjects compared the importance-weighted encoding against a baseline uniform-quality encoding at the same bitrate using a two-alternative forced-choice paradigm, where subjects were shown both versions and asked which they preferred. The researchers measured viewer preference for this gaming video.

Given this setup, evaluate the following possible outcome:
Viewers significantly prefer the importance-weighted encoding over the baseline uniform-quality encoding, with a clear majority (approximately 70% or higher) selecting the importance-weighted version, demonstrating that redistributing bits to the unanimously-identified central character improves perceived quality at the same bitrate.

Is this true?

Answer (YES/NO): NO